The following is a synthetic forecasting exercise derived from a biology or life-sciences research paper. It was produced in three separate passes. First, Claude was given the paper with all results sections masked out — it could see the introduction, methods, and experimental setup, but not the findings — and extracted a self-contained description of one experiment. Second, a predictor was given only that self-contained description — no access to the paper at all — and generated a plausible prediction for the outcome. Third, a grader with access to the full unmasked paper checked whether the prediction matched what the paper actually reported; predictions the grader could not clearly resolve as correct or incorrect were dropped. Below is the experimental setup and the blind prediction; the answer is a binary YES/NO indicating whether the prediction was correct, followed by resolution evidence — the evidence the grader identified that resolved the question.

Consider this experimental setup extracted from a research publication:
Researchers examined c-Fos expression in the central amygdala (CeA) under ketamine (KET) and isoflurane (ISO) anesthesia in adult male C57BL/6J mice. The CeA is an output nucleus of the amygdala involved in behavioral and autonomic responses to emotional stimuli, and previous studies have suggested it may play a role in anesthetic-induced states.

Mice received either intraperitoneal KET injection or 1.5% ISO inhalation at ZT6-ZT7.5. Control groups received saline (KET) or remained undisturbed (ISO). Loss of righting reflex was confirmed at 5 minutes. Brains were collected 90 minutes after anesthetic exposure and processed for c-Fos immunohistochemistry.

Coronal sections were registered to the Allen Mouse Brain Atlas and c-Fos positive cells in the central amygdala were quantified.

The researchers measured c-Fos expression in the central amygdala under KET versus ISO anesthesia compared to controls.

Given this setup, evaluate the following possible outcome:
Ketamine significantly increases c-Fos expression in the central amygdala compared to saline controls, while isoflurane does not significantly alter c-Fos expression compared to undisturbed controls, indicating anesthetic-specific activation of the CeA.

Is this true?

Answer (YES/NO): NO